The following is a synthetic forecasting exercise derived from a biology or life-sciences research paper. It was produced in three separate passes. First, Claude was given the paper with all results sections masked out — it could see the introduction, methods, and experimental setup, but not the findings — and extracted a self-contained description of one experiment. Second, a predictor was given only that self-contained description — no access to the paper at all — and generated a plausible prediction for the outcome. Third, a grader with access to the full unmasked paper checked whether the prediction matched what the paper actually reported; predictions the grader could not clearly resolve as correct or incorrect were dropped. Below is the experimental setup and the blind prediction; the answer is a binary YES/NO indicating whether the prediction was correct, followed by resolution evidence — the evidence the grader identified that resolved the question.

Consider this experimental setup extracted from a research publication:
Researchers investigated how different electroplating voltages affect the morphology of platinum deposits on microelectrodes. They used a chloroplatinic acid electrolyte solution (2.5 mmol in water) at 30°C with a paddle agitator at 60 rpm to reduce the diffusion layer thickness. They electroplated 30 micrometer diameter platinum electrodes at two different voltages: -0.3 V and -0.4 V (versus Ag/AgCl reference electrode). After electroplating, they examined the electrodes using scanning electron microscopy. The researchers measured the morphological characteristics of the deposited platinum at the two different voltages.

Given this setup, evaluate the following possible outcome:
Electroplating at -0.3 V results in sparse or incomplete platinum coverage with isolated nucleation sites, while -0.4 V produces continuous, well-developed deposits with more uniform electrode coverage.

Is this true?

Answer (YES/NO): NO